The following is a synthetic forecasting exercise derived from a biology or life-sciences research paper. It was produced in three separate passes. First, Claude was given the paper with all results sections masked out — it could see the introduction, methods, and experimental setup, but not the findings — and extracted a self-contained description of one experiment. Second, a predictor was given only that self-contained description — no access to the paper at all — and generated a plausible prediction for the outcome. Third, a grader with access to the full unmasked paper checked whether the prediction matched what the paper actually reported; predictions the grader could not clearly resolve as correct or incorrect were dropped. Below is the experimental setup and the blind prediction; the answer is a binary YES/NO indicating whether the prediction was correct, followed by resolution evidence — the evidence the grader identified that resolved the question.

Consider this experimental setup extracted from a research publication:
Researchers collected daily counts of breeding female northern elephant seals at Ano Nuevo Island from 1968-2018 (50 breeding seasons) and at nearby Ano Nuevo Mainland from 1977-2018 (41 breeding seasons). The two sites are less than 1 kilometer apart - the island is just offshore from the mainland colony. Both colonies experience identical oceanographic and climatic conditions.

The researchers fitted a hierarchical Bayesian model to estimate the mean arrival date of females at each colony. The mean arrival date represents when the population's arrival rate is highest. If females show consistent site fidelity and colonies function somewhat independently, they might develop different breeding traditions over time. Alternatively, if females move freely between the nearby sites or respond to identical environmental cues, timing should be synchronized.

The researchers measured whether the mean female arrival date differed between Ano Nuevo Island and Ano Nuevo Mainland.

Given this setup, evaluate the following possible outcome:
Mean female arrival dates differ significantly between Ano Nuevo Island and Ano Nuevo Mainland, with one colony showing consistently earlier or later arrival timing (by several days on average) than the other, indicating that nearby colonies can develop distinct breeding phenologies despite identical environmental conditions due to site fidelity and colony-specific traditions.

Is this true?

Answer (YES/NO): NO